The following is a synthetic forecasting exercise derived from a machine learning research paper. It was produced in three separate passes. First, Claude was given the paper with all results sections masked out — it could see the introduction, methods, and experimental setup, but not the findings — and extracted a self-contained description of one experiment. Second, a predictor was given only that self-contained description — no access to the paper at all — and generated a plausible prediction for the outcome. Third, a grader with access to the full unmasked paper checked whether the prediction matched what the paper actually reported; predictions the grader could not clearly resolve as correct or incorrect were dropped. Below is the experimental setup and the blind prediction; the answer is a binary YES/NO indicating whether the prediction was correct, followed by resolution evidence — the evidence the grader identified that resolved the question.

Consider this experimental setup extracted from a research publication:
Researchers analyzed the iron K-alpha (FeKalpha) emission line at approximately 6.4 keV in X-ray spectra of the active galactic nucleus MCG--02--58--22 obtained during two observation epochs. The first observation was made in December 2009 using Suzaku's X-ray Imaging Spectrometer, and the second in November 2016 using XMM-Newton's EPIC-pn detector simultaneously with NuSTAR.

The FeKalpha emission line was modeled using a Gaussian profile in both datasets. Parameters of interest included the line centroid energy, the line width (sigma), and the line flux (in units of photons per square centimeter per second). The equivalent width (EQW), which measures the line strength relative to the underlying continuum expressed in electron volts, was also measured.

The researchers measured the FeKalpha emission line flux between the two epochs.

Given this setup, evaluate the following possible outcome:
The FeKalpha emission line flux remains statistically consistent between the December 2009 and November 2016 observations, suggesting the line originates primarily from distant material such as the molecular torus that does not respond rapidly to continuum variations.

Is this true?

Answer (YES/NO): NO